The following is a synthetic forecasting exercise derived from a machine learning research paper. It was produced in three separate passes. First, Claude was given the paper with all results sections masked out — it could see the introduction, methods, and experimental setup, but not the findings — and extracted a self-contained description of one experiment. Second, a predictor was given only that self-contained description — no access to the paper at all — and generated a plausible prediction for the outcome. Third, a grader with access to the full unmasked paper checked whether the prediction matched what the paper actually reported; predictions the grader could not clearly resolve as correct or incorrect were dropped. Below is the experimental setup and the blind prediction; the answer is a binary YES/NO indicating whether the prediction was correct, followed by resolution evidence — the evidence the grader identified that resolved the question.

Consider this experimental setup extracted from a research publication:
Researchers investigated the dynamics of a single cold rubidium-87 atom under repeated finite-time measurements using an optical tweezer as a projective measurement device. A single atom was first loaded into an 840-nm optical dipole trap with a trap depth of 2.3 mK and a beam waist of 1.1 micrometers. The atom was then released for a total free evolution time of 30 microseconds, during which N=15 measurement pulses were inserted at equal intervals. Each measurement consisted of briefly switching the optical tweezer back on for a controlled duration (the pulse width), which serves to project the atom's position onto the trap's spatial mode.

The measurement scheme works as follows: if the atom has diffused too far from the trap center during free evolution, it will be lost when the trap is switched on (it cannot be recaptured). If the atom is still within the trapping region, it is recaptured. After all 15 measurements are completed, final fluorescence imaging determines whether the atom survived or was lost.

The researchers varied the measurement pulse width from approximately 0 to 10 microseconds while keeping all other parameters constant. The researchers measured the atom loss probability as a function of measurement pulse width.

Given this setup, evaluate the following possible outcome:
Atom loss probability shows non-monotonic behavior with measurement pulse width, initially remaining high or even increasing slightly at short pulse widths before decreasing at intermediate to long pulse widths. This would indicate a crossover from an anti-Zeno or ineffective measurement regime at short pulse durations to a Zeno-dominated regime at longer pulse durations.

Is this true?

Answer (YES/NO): NO